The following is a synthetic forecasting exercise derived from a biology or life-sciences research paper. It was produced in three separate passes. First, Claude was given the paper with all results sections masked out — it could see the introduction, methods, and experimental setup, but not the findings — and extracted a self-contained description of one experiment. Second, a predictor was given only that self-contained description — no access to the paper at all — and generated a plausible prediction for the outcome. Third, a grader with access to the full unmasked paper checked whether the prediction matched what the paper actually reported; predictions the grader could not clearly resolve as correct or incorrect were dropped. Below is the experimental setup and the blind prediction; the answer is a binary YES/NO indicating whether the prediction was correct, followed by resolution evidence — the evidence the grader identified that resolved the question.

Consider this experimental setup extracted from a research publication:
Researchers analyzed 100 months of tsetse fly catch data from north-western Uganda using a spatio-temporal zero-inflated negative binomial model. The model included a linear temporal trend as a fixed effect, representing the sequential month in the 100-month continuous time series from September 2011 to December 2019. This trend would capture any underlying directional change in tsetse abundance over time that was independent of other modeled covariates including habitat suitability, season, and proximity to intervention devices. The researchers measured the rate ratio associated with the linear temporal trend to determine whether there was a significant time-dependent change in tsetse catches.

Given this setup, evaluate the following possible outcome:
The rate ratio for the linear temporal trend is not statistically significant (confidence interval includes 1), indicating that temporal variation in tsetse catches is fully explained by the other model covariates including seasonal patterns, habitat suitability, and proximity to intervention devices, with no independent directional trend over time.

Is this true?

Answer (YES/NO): NO